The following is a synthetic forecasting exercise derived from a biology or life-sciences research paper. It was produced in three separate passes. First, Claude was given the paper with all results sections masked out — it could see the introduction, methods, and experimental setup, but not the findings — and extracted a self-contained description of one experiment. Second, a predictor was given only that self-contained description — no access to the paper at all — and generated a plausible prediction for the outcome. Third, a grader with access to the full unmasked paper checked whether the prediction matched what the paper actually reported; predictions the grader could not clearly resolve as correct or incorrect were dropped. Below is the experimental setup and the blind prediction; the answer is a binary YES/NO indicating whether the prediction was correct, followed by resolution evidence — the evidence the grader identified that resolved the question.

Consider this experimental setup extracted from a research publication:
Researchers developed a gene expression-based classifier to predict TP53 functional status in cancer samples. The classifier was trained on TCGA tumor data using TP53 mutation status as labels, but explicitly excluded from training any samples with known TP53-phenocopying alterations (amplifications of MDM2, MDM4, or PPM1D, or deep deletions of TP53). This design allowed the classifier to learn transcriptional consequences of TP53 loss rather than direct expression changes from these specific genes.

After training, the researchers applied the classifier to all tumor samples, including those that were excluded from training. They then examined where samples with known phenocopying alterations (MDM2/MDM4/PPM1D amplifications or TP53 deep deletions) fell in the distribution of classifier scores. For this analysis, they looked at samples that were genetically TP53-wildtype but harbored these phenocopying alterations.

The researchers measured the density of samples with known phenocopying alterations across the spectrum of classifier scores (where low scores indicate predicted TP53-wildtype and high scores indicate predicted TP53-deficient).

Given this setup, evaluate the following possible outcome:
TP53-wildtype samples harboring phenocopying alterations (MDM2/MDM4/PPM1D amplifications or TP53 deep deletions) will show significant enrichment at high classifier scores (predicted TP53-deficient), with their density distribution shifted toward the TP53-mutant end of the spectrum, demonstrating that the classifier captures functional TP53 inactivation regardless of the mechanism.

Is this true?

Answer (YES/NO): YES